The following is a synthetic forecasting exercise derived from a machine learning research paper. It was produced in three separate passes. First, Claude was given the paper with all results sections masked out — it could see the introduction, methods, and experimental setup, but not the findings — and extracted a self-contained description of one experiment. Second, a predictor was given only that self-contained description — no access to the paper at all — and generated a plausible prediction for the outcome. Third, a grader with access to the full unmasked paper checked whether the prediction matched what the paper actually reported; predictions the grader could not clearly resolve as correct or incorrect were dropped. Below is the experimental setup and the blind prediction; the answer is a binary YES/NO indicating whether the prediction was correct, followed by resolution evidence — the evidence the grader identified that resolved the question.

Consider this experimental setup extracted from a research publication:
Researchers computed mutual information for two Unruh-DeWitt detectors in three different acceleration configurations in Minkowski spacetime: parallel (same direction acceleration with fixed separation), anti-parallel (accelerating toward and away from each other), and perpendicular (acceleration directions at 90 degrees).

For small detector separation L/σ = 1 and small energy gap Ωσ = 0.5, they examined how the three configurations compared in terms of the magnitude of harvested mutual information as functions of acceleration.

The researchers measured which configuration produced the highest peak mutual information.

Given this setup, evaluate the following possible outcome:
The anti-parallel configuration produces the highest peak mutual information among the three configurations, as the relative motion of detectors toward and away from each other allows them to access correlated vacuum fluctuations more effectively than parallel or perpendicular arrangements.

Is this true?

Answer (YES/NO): YES